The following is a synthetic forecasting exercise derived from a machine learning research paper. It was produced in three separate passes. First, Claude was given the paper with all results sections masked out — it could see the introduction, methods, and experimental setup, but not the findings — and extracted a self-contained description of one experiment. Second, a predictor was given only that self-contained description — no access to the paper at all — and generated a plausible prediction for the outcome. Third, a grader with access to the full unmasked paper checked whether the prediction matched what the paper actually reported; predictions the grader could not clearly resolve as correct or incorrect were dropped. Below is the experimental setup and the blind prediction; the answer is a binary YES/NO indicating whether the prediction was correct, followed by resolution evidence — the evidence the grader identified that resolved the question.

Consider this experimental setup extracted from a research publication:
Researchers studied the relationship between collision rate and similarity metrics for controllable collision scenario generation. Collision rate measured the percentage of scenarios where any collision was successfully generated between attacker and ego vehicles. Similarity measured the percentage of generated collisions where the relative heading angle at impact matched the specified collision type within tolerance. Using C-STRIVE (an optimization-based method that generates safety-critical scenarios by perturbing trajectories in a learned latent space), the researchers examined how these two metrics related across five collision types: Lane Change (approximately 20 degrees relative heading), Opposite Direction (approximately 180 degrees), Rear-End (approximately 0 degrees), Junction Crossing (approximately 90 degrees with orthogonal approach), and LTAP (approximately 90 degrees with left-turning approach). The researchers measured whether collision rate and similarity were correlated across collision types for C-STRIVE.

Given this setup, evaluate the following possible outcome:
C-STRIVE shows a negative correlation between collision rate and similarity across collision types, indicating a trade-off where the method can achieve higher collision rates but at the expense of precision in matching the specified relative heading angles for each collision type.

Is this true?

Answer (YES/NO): NO